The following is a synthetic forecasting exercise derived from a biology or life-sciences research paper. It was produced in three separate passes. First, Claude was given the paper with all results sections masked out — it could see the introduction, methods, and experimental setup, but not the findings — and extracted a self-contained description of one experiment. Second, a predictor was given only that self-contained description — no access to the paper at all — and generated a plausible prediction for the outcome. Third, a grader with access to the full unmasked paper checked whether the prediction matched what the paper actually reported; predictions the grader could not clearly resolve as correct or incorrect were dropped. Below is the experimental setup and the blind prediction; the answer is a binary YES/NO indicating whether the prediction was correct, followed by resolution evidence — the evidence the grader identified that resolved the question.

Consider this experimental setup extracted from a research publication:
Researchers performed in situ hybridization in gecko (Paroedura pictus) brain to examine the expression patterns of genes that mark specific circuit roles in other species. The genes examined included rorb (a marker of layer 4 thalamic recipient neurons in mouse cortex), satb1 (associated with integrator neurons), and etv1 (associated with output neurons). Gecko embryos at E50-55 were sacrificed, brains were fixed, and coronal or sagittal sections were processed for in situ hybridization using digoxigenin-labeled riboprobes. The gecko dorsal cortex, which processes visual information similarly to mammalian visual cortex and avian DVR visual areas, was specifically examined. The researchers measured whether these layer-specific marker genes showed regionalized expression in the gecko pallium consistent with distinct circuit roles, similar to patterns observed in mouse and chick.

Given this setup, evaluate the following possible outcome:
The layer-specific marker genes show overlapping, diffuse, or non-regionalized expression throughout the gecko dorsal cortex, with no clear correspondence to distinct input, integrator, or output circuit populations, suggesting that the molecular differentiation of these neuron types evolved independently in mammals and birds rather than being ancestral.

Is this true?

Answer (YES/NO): NO